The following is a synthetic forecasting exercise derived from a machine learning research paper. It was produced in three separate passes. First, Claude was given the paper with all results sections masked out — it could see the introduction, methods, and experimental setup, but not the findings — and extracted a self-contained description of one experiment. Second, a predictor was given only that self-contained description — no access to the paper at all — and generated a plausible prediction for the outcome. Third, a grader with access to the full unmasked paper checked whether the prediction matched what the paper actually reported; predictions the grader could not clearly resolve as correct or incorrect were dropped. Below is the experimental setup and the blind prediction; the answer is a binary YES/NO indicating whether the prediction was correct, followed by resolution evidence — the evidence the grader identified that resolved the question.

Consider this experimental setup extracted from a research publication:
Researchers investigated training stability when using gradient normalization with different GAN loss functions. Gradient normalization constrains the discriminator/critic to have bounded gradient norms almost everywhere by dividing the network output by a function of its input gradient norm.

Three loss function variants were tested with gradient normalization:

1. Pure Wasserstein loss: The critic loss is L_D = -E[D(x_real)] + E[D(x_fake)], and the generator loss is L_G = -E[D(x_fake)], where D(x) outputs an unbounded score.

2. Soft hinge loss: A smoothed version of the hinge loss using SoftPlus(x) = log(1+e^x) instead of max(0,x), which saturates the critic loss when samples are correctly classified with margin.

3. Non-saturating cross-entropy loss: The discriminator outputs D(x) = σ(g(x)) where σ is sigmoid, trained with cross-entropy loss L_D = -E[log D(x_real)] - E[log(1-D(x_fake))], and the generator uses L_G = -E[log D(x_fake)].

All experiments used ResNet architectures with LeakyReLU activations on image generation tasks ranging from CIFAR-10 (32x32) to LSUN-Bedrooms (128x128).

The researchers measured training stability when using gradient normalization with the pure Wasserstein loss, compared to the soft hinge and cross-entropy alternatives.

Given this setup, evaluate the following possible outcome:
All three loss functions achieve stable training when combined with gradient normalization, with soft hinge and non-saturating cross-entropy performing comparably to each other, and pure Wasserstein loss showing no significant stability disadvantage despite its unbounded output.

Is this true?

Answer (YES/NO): NO